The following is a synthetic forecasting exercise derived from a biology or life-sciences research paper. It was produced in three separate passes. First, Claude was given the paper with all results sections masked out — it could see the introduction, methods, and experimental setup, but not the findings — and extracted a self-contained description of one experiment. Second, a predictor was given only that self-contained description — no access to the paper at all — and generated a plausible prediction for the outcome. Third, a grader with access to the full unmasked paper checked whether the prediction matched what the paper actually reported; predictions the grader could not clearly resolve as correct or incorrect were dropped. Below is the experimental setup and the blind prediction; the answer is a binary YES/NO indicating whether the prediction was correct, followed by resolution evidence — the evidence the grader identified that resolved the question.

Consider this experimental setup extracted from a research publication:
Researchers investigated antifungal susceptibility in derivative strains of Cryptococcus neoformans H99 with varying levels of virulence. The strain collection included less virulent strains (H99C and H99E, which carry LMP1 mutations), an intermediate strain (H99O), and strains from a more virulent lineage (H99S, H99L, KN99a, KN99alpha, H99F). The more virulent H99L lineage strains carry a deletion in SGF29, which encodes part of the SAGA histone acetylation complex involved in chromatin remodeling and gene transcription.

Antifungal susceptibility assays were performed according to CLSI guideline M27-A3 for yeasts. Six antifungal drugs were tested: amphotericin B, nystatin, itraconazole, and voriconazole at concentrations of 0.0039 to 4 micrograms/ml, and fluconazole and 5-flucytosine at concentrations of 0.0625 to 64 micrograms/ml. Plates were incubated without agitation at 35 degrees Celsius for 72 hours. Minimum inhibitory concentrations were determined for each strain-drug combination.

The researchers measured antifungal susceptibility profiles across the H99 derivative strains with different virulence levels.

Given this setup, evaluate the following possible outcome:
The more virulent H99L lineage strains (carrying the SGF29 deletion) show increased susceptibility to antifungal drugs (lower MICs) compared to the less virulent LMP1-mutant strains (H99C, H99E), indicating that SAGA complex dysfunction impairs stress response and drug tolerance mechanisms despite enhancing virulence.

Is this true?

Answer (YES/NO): NO